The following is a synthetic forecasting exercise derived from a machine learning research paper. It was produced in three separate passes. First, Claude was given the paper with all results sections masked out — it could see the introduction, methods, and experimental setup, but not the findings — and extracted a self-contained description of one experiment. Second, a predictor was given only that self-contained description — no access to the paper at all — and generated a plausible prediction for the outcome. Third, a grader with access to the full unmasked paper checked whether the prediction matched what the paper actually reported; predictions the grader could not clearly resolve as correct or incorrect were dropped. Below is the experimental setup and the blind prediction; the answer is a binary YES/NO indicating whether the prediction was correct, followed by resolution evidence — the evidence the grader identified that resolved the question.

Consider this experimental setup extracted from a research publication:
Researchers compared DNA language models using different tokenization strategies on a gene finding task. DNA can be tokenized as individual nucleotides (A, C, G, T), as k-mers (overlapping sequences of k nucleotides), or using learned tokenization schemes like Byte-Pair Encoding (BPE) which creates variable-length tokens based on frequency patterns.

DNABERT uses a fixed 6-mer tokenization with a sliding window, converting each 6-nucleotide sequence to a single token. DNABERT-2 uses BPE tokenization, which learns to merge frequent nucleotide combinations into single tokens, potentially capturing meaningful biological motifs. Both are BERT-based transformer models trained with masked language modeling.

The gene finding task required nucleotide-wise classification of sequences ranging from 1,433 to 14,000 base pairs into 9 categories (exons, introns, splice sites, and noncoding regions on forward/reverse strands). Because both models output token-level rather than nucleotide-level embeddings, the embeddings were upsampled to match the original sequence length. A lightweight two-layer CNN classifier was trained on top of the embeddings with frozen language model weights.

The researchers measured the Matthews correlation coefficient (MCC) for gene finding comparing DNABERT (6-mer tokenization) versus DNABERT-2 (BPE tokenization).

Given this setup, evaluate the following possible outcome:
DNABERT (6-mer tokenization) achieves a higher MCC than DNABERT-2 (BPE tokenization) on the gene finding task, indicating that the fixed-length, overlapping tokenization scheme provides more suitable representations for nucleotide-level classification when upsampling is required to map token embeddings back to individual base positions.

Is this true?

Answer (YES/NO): NO